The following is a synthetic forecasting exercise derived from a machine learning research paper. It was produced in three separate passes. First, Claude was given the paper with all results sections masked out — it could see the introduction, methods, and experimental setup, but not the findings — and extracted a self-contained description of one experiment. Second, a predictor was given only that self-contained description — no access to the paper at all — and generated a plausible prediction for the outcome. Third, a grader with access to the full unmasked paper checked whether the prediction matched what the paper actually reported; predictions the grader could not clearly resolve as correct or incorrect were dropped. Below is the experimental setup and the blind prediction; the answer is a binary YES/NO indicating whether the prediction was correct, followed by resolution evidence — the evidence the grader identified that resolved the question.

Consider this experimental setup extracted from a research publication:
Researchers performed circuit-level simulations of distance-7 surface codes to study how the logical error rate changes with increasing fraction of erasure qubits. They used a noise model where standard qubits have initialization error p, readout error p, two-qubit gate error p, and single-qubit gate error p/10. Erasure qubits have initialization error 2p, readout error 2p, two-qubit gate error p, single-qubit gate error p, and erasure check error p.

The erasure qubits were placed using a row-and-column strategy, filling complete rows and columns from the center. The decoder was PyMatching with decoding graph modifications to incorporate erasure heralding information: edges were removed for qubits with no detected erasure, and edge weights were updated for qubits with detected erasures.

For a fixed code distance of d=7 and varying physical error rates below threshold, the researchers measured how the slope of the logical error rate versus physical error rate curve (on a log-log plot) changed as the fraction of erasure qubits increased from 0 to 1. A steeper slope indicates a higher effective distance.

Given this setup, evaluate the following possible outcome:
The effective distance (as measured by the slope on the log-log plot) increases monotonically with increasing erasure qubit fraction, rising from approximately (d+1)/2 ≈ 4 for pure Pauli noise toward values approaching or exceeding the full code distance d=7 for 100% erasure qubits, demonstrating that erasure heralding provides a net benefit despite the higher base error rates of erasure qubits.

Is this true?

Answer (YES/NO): YES